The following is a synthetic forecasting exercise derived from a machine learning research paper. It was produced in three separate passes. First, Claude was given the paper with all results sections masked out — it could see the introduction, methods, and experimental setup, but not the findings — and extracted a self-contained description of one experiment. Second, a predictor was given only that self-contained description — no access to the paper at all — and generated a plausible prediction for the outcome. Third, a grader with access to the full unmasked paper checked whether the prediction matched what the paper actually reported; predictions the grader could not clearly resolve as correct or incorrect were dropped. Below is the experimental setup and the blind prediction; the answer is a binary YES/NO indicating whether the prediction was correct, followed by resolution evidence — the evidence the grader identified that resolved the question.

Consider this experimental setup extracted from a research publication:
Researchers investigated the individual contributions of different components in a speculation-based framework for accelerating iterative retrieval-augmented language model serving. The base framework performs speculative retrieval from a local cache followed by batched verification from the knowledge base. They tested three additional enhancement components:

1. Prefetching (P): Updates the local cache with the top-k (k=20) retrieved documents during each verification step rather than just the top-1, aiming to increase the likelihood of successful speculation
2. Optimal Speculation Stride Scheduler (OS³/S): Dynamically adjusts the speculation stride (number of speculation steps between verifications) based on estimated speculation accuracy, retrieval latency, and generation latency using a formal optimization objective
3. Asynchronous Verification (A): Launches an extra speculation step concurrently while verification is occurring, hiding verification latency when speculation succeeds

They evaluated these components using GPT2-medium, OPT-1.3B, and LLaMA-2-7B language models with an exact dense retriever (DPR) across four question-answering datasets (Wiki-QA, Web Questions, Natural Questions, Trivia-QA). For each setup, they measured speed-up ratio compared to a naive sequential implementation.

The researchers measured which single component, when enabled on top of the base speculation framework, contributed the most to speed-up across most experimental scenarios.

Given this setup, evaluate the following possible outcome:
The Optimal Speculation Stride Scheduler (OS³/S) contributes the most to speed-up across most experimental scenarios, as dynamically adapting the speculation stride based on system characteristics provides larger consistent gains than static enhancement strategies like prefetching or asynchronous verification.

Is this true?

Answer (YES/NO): NO